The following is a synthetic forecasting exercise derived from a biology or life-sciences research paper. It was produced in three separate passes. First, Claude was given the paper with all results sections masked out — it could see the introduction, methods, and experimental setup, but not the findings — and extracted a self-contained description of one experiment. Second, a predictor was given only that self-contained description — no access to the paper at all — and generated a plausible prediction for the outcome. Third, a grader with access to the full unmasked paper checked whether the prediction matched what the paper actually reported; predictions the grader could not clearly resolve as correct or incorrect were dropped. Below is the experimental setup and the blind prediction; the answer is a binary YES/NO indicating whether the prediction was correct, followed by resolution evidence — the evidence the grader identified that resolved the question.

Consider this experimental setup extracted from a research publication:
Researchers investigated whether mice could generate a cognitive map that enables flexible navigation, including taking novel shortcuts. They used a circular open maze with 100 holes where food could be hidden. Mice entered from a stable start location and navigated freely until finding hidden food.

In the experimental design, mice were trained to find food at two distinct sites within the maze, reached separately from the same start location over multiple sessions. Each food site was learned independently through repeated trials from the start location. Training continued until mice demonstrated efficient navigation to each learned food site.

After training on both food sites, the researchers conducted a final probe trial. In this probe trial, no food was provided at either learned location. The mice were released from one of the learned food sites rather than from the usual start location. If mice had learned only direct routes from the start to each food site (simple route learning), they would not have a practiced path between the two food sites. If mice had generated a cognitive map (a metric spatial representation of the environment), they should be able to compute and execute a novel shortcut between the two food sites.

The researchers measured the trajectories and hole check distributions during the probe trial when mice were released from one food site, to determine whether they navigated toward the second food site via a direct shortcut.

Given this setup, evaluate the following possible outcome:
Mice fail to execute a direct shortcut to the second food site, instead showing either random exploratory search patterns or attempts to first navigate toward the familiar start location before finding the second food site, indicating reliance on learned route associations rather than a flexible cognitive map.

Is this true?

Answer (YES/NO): NO